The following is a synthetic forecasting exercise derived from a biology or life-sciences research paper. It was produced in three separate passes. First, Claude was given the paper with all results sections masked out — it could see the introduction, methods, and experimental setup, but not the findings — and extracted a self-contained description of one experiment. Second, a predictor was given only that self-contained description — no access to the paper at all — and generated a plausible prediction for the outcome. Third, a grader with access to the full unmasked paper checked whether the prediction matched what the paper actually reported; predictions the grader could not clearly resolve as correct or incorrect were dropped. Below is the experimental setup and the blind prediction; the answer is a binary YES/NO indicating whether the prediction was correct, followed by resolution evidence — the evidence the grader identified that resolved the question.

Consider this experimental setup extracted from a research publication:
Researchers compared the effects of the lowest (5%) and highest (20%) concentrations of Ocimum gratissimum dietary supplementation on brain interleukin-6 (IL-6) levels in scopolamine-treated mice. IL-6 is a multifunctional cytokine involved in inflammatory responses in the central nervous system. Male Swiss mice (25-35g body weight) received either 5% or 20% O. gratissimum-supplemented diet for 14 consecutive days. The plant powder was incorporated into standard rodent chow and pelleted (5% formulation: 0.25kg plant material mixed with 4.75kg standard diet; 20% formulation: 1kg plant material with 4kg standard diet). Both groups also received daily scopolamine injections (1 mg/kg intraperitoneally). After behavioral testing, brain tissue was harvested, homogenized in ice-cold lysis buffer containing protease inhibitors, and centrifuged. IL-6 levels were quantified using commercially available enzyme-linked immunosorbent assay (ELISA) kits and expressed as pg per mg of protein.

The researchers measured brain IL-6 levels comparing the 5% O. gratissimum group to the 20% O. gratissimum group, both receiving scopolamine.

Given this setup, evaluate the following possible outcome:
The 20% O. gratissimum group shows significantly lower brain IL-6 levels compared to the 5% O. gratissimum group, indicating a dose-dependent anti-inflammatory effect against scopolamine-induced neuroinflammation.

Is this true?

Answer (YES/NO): NO